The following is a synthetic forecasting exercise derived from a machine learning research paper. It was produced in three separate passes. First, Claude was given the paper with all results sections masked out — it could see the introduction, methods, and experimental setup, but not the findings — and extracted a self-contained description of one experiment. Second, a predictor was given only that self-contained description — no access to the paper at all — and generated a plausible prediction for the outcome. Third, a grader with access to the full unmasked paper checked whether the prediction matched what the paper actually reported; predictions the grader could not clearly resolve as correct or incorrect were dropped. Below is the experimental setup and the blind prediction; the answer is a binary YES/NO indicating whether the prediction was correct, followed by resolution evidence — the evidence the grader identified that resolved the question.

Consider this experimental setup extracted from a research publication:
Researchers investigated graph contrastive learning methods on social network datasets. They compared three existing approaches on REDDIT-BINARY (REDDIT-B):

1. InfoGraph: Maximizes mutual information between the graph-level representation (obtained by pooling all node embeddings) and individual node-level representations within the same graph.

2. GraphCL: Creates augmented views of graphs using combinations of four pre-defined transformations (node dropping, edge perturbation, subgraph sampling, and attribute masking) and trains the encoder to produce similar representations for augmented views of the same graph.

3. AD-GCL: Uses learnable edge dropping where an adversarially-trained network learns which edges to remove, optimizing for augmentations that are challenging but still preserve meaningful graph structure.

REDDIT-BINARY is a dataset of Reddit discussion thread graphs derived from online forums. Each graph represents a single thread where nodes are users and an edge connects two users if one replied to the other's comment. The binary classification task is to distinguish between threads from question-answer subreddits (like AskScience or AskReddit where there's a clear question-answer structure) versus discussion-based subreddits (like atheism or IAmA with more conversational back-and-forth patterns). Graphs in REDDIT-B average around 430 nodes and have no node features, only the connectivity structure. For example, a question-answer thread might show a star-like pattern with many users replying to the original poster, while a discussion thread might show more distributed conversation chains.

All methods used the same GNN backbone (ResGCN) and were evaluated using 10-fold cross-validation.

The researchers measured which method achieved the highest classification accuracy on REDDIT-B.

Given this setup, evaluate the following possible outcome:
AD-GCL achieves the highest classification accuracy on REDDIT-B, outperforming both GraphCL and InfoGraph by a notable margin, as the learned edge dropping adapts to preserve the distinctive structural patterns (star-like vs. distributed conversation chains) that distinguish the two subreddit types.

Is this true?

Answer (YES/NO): NO